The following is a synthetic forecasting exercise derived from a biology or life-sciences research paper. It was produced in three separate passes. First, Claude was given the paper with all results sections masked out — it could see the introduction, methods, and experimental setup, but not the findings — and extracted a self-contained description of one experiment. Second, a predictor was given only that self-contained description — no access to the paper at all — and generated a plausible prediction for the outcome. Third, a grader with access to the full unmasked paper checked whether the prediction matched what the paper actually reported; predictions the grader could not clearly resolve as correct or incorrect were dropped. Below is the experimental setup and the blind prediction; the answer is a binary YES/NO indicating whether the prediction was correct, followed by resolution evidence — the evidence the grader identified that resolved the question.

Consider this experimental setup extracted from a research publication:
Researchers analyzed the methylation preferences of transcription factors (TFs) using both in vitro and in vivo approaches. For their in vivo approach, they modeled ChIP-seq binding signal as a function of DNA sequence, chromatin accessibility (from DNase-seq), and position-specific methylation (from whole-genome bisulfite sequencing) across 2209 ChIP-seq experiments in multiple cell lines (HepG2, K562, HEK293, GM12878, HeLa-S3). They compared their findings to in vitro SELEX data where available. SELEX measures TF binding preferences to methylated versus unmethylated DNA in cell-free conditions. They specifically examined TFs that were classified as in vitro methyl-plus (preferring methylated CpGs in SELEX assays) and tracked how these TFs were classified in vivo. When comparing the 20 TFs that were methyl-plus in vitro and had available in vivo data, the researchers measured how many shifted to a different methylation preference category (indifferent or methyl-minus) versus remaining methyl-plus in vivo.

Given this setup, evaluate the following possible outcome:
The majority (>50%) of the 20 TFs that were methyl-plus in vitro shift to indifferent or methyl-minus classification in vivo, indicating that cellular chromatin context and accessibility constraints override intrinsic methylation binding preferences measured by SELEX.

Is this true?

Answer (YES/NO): YES